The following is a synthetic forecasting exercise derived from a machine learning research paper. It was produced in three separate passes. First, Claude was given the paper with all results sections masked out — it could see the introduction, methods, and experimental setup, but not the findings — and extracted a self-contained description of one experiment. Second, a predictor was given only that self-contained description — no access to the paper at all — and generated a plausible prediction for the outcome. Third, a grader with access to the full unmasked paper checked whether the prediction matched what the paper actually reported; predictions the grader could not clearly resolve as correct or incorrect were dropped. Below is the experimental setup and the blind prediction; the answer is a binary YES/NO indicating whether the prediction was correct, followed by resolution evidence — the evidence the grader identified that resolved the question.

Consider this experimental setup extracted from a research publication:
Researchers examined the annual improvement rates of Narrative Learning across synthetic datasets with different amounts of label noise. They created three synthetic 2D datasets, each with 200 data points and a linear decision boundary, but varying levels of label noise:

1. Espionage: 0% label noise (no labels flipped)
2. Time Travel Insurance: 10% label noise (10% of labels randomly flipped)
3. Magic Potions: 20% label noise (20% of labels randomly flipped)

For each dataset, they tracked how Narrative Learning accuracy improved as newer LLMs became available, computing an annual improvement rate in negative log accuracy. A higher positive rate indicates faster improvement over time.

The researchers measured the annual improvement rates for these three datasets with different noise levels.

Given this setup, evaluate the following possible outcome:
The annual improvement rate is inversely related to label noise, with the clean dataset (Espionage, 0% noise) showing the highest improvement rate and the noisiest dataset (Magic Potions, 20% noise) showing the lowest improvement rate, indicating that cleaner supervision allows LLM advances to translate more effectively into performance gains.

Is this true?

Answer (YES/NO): YES